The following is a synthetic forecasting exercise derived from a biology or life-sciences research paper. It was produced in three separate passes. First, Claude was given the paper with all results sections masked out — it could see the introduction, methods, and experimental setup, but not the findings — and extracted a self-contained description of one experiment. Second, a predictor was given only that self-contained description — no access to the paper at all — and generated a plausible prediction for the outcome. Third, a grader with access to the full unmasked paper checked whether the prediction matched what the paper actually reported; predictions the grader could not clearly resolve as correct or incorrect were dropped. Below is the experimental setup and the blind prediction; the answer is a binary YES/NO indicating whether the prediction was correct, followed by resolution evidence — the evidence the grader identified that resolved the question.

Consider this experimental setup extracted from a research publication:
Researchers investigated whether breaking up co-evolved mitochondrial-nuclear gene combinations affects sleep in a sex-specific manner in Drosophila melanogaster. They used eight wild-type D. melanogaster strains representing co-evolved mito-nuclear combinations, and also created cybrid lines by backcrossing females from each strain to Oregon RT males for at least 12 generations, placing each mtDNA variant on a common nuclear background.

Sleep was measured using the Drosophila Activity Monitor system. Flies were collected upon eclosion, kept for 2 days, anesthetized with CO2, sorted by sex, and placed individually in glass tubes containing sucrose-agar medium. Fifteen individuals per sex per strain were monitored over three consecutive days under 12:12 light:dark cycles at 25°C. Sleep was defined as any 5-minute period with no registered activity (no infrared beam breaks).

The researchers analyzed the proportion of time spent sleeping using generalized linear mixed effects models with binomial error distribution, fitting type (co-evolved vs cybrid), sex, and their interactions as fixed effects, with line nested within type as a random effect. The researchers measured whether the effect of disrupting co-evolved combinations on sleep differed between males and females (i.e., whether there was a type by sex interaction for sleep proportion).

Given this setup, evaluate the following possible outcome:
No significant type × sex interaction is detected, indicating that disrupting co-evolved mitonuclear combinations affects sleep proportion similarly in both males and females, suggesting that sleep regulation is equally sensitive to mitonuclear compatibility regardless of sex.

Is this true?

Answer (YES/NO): NO